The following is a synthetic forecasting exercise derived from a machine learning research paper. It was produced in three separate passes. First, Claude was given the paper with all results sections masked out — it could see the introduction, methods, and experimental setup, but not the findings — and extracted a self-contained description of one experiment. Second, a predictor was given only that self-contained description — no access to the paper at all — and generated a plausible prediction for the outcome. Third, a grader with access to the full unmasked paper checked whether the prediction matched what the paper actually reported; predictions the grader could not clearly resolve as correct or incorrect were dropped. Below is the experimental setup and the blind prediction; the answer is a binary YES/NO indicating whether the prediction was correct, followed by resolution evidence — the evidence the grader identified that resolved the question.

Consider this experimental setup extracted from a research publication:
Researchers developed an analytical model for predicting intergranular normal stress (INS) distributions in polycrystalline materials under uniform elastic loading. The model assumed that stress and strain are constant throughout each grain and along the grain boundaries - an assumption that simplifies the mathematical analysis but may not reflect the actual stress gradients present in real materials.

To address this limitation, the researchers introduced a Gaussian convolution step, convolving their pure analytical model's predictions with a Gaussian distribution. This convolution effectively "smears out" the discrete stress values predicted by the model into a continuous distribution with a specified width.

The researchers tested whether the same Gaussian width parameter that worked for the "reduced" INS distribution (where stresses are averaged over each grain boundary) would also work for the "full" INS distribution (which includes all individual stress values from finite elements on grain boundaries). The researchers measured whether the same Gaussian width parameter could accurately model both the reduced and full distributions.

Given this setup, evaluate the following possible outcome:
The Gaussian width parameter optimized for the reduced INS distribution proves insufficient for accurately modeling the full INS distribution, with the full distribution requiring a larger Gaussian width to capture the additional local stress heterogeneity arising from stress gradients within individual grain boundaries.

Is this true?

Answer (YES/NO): YES